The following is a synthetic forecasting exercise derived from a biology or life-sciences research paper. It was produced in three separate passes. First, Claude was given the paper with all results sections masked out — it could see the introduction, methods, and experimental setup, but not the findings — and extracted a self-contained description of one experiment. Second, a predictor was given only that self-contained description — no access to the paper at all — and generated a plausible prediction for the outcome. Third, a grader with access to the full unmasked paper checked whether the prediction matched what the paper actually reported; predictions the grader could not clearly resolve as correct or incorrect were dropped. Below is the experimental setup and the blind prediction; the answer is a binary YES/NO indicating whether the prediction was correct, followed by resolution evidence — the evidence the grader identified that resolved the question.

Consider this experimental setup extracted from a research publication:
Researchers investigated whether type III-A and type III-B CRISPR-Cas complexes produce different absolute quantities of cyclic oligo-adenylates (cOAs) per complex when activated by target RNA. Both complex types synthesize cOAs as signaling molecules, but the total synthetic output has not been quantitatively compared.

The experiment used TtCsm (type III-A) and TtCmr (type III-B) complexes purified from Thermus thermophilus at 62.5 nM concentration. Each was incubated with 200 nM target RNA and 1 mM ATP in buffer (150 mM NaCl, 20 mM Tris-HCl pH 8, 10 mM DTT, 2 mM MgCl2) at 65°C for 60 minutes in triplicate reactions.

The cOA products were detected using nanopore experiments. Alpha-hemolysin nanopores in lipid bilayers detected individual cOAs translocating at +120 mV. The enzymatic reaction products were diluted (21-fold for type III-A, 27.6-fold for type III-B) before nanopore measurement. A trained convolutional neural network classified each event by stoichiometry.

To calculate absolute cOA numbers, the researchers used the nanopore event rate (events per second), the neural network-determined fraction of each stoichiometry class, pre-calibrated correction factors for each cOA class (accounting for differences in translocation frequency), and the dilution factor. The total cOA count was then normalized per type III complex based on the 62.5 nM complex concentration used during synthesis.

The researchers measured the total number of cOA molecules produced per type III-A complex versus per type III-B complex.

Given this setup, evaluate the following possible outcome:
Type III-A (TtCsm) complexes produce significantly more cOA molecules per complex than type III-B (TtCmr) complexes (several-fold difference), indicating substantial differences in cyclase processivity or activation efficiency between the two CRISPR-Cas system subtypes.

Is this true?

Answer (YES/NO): NO